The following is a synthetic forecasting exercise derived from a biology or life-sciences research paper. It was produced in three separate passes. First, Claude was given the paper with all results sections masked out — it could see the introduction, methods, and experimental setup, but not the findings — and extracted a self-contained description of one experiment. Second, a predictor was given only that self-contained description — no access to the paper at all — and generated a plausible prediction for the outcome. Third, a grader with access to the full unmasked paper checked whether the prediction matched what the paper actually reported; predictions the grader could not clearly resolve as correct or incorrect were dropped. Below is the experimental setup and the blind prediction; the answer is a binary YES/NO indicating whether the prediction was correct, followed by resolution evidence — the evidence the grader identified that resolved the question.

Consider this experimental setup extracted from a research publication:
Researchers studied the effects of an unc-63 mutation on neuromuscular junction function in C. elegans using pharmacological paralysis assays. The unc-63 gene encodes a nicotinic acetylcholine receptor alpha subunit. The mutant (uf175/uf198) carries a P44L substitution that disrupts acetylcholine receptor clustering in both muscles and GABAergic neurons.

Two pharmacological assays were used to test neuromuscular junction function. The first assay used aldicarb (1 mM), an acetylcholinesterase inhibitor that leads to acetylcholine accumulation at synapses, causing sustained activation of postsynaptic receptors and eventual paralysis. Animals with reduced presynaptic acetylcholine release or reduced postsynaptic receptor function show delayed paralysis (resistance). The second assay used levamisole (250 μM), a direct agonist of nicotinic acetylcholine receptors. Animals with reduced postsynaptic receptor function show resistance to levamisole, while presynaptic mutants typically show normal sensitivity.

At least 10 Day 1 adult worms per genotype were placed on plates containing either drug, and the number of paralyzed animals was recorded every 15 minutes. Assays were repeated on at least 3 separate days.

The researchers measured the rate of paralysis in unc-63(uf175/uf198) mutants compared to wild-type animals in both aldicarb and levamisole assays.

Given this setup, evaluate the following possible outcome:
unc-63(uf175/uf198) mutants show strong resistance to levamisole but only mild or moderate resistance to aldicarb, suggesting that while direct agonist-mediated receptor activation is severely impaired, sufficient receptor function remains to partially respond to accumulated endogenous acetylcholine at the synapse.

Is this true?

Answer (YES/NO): NO